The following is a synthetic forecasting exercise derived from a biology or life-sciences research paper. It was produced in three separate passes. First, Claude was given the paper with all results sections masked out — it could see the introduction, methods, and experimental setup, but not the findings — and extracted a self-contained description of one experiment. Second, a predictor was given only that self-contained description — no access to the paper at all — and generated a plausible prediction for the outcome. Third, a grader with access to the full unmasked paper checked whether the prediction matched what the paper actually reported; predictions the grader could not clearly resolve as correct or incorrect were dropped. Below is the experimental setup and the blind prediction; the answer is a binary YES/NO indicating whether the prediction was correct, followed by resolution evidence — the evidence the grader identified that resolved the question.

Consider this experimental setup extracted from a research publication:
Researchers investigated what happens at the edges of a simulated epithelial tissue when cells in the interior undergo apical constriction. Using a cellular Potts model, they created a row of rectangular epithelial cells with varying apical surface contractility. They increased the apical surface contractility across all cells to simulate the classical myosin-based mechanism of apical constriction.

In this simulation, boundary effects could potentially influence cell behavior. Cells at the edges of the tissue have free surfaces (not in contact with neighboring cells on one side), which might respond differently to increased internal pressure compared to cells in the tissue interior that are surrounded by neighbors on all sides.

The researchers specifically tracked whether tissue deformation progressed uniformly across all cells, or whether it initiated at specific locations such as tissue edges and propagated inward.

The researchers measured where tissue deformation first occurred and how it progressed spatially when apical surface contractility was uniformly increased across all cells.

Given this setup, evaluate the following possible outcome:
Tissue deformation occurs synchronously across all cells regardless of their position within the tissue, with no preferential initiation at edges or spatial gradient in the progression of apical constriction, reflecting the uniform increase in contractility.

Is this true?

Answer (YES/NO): NO